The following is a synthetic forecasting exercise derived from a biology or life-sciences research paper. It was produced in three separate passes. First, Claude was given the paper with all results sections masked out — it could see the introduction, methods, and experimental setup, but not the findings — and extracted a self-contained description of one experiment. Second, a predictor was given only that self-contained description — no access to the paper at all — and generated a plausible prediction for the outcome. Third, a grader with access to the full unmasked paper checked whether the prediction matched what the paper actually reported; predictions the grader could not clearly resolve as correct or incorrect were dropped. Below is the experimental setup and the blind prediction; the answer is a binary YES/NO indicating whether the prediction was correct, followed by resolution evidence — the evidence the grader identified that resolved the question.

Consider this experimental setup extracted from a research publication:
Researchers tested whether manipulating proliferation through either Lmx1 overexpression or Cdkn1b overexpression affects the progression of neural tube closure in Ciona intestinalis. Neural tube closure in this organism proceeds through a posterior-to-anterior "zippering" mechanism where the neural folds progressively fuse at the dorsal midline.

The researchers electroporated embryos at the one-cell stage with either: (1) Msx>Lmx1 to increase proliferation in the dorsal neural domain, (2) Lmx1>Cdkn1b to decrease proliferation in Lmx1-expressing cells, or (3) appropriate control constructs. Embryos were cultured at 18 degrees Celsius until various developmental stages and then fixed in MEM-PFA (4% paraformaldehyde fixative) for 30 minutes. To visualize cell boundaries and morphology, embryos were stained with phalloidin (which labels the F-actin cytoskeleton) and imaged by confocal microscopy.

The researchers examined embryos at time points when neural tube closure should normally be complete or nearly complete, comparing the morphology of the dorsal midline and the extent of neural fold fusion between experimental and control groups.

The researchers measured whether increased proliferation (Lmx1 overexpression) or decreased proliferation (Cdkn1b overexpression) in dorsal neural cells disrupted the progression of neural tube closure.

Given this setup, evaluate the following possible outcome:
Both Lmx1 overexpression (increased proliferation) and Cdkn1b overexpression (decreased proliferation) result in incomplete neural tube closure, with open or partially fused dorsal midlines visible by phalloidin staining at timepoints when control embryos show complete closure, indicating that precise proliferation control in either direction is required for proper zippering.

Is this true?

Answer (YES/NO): YES